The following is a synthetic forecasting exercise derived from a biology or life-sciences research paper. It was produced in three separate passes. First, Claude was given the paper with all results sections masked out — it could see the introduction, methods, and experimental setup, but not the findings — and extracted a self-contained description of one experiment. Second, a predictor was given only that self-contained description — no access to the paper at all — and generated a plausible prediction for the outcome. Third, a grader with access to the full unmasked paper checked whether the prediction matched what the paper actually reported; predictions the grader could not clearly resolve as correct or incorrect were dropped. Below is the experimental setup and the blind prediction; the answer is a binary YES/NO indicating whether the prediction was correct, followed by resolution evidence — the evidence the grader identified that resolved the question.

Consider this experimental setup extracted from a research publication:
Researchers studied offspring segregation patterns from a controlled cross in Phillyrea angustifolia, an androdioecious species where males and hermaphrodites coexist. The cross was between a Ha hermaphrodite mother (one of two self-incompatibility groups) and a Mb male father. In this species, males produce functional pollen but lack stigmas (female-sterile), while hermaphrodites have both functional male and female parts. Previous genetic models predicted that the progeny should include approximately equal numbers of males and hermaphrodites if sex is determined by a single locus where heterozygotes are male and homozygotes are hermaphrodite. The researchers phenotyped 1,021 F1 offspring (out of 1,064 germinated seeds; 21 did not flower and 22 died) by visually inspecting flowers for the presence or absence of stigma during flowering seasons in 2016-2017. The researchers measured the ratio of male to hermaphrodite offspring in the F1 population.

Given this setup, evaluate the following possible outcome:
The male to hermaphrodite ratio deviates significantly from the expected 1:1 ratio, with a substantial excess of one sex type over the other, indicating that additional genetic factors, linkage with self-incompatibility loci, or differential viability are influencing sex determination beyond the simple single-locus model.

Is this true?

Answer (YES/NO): YES